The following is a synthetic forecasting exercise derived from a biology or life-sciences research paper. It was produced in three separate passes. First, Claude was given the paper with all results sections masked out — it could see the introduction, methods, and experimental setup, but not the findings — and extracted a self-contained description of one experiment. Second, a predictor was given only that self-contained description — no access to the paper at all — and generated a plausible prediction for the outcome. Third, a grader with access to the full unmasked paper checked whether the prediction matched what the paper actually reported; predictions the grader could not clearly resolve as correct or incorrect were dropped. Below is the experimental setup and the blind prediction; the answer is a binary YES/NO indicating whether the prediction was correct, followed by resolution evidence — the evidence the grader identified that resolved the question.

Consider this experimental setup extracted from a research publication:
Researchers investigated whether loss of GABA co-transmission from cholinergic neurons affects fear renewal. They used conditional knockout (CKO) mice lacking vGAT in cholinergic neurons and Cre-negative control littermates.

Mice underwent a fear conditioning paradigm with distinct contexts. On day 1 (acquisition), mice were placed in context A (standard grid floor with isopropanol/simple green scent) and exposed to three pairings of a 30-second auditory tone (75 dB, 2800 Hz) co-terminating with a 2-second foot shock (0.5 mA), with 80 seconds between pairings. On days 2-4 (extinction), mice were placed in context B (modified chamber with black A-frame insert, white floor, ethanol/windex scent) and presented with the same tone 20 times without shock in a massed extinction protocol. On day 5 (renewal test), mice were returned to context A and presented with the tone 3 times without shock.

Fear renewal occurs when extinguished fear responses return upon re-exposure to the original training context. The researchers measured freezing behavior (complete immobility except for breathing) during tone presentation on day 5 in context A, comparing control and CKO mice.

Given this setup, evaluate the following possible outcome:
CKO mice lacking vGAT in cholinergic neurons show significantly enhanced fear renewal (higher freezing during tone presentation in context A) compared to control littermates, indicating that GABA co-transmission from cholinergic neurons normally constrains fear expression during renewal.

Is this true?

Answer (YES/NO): NO